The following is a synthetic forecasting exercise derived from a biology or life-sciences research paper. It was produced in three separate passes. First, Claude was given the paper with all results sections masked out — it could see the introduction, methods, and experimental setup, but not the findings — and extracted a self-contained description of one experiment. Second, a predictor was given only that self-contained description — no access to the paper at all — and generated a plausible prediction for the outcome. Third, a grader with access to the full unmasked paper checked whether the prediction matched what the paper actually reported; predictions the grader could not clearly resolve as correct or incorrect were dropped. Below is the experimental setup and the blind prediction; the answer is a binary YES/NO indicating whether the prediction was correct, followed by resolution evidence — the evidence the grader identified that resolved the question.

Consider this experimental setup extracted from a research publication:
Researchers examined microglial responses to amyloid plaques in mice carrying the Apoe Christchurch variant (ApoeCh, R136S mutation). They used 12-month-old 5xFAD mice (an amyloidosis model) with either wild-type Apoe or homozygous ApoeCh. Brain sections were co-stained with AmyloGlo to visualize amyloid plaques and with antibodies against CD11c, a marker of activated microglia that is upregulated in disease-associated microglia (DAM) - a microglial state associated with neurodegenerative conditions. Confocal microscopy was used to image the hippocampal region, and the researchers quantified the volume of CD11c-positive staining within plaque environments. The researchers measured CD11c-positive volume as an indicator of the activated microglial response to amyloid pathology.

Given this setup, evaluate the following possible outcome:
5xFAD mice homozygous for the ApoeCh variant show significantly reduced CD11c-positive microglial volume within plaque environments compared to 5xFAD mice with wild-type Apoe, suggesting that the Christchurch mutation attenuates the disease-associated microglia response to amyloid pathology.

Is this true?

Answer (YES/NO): NO